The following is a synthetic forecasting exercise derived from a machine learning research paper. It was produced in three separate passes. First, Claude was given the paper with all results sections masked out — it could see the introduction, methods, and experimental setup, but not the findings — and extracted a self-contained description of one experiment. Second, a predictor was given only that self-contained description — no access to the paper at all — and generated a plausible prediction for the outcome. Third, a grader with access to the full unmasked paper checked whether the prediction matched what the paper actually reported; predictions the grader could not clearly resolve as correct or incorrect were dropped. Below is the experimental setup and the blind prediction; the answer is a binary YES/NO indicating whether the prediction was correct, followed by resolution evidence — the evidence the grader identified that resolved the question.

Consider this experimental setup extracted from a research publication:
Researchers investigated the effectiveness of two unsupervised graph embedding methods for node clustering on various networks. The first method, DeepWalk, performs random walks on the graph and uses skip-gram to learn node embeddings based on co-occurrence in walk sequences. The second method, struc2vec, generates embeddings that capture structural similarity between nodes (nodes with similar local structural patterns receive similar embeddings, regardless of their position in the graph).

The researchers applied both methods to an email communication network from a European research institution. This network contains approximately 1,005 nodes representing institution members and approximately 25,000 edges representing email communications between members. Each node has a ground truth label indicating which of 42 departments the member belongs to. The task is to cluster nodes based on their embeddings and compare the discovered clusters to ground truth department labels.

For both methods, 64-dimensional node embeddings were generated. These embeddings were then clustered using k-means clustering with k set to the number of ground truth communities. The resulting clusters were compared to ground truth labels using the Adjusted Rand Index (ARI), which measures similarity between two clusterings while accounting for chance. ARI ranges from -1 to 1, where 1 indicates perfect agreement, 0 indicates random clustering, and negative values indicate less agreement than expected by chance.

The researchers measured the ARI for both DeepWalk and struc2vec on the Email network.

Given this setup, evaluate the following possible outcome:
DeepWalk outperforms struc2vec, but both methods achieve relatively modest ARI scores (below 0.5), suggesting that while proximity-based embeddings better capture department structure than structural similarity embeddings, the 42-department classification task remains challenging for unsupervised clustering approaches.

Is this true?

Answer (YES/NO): NO